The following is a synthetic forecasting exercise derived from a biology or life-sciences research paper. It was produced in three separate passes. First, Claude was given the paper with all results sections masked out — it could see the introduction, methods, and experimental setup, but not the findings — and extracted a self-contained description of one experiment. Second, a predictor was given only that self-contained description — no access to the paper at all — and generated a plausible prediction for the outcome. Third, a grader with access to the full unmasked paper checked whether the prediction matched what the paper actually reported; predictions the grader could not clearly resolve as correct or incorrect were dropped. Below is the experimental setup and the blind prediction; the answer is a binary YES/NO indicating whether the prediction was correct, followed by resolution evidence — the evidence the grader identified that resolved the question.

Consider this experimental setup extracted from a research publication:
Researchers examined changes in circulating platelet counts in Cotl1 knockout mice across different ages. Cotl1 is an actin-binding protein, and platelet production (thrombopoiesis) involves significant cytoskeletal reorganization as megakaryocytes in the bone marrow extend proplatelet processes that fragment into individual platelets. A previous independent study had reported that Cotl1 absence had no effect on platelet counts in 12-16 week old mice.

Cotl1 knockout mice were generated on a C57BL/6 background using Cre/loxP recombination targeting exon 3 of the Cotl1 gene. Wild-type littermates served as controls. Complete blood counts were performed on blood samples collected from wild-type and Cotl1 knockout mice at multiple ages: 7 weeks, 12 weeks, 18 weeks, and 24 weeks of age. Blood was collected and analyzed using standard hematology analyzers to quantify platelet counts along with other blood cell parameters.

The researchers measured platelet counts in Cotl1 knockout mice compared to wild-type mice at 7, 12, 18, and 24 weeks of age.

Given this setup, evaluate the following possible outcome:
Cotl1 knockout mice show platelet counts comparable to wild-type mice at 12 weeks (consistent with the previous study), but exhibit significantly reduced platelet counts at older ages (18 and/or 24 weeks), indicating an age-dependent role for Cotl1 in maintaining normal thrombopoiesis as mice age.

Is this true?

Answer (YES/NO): YES